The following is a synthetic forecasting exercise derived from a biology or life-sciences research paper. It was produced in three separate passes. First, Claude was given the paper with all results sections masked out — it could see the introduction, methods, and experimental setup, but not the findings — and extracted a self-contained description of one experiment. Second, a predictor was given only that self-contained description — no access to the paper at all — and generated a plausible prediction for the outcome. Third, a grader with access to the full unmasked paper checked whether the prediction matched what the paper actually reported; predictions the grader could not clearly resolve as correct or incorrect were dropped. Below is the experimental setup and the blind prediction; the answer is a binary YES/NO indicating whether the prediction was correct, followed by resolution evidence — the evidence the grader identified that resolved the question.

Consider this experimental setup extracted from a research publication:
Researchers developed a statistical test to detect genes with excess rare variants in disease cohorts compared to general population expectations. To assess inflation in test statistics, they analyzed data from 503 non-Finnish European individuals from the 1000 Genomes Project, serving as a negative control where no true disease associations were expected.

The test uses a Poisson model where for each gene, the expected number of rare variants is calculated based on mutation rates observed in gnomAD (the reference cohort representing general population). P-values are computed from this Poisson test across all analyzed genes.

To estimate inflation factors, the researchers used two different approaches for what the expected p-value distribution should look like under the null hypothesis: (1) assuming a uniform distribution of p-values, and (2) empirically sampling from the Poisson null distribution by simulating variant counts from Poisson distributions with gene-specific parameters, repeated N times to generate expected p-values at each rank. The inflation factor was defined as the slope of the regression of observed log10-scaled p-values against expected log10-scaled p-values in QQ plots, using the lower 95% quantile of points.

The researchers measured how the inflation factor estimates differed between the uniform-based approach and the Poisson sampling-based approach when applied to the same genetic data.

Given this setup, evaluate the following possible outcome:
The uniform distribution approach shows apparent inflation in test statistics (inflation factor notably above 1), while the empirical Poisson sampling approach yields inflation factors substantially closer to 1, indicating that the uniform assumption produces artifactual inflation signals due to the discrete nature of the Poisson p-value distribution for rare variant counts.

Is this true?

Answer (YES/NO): NO